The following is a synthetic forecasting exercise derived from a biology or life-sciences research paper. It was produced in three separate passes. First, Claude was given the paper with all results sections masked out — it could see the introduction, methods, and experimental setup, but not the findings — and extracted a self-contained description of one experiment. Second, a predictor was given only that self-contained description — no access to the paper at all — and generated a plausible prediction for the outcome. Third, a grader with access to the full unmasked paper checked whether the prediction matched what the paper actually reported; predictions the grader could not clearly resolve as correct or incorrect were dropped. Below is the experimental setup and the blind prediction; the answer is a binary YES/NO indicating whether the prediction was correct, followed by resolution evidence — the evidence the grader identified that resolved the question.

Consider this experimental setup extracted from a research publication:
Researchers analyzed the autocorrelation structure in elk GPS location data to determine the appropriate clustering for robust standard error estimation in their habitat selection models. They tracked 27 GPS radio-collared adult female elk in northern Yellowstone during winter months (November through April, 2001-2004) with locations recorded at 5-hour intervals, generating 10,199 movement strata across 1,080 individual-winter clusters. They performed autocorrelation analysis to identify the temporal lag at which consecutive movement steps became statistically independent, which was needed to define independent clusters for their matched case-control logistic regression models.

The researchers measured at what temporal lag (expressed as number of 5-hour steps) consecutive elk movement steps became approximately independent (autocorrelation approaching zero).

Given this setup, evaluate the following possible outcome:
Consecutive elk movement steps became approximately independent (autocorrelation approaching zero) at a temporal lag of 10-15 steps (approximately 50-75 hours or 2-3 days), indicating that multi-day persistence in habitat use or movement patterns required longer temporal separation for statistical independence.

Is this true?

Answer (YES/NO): YES